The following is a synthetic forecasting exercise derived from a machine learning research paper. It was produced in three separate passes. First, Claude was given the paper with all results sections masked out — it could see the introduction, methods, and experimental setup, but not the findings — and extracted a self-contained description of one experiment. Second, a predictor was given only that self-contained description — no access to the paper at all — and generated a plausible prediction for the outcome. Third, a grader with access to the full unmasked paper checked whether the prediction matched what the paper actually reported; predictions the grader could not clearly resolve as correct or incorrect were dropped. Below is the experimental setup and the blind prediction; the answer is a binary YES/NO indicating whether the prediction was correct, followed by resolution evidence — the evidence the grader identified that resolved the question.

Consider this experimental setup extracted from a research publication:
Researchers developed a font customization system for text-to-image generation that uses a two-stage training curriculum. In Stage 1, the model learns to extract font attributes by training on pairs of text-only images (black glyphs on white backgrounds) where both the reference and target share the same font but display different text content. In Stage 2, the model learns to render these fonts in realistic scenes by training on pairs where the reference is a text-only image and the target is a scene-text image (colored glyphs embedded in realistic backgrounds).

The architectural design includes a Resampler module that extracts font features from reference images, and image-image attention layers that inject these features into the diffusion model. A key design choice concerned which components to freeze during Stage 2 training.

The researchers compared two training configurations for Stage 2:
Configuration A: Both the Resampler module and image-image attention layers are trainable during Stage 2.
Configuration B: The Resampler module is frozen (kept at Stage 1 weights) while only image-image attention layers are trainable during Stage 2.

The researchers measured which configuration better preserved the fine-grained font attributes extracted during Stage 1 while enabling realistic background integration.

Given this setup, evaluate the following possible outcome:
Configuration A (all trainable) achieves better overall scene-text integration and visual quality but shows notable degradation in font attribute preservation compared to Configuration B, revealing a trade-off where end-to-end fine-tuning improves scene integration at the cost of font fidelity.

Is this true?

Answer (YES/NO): NO